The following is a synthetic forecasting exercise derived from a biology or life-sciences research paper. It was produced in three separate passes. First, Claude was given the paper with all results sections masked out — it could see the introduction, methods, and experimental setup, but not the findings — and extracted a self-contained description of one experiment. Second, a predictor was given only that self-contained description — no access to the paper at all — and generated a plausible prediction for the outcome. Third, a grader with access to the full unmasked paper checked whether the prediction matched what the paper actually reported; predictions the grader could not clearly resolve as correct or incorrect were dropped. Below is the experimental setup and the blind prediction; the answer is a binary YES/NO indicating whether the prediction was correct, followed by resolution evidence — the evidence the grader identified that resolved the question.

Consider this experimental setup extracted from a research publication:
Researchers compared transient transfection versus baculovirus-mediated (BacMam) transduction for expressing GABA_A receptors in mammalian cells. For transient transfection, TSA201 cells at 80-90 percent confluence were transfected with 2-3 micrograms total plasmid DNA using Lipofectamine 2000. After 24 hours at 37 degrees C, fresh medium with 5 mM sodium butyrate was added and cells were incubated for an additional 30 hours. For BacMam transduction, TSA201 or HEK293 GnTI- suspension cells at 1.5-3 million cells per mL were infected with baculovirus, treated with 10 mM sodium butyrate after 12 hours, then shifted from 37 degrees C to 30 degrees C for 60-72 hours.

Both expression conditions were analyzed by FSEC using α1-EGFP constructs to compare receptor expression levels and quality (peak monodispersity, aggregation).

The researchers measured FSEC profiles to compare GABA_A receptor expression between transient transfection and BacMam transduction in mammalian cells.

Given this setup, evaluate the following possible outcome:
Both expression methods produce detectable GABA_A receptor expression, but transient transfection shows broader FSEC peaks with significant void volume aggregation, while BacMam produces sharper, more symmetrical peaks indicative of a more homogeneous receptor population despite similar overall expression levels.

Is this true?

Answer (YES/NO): NO